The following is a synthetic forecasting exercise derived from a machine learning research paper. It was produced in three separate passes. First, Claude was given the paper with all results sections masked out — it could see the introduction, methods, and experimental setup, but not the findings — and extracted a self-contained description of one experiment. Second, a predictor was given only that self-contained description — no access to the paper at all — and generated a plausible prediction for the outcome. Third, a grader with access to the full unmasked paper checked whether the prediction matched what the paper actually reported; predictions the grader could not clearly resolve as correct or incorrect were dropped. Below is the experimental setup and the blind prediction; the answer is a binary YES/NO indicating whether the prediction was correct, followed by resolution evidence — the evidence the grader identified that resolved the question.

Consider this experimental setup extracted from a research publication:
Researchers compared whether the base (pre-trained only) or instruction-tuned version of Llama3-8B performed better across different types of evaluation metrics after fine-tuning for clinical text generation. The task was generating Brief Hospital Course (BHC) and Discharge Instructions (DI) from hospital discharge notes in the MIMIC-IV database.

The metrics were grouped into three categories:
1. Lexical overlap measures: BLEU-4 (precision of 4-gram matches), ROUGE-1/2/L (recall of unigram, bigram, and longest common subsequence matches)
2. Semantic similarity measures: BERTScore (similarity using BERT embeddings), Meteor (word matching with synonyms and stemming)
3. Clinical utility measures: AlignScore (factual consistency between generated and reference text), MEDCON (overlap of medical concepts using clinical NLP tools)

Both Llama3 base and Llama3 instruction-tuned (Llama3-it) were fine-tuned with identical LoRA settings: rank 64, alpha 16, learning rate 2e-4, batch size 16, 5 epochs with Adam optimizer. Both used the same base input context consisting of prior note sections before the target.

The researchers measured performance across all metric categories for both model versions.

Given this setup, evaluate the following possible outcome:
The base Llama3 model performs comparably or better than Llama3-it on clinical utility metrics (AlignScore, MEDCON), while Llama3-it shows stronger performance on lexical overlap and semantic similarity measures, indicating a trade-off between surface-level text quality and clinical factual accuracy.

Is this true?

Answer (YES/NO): NO